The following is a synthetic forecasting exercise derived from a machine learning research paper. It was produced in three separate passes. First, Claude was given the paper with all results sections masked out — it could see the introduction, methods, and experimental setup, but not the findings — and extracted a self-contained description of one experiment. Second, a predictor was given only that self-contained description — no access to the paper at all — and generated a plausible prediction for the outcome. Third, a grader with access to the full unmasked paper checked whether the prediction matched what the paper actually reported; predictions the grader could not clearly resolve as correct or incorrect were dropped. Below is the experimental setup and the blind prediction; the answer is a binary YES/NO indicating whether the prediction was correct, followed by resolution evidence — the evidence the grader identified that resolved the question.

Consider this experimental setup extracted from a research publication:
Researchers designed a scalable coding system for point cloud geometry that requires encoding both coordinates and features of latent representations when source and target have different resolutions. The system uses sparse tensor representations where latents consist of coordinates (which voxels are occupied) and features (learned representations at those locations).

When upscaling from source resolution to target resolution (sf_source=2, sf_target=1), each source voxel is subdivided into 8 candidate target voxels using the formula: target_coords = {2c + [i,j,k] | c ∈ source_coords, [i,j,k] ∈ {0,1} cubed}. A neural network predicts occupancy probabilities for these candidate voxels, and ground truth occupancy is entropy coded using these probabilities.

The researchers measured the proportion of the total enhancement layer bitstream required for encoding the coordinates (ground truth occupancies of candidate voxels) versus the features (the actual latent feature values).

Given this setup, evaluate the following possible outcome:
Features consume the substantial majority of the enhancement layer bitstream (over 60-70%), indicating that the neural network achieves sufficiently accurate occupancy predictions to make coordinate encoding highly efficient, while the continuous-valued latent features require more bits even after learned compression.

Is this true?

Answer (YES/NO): YES